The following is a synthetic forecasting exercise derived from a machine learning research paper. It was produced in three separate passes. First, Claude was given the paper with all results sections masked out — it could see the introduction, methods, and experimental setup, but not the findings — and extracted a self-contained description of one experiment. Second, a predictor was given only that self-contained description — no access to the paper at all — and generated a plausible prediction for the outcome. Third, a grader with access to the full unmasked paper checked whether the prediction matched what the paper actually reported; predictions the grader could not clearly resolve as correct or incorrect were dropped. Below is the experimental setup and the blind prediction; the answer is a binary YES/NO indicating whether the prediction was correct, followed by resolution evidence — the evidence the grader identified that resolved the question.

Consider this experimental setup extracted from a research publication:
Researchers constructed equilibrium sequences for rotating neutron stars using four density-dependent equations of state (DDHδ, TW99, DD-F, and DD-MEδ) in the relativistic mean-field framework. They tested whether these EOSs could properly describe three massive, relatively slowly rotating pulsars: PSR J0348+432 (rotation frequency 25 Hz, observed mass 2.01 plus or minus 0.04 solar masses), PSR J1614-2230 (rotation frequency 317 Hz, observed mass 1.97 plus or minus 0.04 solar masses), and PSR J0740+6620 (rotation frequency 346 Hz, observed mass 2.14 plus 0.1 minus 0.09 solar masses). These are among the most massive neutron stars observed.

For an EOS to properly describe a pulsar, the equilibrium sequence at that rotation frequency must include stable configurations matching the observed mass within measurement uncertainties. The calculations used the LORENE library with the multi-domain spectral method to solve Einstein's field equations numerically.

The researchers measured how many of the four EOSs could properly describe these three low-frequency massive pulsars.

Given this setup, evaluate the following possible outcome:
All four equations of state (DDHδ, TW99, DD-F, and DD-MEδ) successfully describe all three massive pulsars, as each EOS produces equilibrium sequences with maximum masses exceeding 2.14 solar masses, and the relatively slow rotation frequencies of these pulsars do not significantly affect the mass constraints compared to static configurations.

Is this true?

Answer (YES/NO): NO